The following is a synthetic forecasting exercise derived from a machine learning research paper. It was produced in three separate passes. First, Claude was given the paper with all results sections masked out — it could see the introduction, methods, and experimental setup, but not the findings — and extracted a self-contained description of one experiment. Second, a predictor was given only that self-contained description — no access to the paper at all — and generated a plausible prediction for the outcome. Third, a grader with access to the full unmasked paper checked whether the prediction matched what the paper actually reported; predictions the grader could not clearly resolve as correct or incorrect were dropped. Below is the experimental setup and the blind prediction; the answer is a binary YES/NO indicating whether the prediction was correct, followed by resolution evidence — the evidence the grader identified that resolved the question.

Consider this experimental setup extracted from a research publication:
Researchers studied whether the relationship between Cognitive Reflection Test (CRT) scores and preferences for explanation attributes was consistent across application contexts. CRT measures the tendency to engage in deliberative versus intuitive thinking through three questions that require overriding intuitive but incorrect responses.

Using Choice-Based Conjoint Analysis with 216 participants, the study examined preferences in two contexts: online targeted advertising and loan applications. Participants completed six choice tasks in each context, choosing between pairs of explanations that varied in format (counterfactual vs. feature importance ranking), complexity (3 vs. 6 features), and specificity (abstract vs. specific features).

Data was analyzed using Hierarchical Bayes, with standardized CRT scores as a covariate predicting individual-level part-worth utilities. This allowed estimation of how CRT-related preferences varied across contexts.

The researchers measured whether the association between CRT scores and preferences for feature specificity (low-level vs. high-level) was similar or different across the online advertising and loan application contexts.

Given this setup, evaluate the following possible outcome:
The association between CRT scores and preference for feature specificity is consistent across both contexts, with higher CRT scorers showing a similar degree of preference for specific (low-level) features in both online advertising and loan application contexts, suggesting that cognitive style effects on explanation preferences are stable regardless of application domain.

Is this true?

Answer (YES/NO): NO